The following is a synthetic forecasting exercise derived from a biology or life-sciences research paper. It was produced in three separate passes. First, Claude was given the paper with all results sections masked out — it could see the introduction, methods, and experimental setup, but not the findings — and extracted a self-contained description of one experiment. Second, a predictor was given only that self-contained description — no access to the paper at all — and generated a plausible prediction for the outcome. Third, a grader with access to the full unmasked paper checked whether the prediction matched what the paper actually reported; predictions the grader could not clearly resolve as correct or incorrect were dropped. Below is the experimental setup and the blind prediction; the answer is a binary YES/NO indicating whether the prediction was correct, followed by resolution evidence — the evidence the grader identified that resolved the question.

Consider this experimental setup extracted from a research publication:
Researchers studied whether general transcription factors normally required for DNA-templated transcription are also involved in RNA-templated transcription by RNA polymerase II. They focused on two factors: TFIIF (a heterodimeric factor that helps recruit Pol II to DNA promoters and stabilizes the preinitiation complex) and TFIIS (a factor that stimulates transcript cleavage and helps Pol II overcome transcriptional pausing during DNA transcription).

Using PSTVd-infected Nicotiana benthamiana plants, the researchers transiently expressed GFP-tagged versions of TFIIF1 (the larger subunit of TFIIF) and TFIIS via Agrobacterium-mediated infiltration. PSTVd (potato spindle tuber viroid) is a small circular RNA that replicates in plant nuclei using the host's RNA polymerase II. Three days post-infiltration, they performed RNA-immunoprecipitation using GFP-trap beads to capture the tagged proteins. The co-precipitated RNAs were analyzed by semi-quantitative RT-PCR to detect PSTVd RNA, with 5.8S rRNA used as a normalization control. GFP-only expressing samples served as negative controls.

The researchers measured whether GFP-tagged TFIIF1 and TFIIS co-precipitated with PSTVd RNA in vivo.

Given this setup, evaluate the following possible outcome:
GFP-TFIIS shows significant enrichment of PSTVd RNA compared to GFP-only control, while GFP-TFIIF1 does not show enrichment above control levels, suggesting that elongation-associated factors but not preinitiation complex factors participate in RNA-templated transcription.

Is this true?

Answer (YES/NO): NO